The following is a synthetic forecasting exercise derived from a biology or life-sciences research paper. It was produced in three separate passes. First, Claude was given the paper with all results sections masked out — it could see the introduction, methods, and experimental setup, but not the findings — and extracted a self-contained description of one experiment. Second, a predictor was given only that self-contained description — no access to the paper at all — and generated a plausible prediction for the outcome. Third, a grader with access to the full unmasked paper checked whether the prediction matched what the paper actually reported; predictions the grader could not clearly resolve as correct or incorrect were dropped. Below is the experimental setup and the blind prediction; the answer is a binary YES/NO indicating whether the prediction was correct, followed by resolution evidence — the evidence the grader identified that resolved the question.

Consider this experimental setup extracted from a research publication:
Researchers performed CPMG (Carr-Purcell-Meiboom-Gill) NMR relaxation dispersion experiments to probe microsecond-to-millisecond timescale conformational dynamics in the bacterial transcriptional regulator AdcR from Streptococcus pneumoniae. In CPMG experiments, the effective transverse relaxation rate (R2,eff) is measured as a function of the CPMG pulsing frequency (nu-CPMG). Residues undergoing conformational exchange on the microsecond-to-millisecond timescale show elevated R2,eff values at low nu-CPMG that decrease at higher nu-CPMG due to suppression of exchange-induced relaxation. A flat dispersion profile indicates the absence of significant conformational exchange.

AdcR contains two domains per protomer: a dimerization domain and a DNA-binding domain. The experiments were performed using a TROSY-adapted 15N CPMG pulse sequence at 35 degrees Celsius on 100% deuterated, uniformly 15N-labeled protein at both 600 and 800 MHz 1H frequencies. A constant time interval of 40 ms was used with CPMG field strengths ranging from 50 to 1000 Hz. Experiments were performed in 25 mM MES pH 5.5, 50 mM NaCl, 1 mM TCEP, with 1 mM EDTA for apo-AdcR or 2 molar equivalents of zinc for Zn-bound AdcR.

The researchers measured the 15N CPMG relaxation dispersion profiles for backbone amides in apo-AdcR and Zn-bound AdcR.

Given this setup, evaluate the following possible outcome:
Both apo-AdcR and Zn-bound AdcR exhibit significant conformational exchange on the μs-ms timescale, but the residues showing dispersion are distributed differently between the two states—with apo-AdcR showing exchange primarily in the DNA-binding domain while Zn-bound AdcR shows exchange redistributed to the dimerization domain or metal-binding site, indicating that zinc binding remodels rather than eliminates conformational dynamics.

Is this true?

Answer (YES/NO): NO